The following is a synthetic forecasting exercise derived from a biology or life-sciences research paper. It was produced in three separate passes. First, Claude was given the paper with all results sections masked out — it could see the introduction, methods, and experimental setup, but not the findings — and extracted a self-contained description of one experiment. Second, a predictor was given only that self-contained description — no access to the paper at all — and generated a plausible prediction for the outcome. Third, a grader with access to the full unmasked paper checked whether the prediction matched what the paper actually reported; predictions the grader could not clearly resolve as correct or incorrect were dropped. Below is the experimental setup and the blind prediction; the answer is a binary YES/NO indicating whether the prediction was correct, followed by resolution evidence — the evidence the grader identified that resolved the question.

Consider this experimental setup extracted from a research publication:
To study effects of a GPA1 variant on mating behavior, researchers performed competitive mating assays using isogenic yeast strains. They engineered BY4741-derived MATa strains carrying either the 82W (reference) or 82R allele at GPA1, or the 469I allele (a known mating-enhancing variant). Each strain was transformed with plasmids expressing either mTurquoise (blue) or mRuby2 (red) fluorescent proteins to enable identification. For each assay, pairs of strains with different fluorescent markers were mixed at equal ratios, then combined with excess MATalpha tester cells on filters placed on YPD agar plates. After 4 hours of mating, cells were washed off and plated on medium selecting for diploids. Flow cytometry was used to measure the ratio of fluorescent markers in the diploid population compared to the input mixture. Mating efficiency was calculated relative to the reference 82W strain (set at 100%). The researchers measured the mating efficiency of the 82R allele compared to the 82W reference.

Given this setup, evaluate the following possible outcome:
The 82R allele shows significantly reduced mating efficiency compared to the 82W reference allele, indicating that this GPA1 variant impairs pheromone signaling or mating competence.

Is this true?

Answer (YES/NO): NO